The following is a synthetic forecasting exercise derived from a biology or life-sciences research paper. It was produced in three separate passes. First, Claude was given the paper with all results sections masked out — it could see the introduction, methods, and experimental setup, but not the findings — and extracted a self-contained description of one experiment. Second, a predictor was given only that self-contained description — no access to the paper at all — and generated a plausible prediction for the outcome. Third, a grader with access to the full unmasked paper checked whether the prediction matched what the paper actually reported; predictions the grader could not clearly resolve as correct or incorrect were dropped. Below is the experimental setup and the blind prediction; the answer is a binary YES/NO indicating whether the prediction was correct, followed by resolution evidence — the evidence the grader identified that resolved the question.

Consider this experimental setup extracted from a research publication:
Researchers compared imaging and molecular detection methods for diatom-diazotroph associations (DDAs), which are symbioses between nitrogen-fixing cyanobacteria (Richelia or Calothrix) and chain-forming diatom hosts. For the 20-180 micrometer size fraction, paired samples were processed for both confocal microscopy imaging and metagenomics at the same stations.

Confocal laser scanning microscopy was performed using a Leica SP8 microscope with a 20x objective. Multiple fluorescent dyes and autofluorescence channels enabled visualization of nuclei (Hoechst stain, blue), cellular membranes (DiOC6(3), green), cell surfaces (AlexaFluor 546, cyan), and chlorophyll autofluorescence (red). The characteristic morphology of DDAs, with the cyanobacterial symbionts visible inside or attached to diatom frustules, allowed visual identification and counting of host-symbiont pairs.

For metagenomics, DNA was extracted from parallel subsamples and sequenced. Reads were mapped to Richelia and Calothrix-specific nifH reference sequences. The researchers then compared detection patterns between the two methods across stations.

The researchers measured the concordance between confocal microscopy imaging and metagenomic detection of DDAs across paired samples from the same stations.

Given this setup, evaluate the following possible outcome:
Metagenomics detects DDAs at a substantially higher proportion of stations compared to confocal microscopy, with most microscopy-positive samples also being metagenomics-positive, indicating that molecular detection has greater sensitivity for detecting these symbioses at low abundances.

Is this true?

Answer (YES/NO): NO